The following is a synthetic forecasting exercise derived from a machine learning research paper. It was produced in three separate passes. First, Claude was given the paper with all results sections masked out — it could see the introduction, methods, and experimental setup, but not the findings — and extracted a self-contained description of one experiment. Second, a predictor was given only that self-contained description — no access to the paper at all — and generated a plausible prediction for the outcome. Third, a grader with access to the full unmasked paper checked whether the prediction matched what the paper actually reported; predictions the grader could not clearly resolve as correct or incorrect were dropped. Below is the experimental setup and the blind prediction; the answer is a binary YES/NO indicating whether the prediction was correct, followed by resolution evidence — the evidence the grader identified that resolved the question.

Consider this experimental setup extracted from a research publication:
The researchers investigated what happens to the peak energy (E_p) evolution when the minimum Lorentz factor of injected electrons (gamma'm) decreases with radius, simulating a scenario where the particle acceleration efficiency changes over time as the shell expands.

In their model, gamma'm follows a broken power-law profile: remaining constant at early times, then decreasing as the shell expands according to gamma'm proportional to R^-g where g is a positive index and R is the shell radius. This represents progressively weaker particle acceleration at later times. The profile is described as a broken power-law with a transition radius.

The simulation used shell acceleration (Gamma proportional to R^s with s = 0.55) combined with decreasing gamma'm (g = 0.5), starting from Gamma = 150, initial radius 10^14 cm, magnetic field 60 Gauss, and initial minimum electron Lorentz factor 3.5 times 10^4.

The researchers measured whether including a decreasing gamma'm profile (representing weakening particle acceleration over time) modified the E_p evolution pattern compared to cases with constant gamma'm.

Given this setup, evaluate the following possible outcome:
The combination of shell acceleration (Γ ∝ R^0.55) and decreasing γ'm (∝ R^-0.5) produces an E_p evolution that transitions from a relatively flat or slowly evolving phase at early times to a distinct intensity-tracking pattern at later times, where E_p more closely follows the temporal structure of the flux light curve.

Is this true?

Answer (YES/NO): NO